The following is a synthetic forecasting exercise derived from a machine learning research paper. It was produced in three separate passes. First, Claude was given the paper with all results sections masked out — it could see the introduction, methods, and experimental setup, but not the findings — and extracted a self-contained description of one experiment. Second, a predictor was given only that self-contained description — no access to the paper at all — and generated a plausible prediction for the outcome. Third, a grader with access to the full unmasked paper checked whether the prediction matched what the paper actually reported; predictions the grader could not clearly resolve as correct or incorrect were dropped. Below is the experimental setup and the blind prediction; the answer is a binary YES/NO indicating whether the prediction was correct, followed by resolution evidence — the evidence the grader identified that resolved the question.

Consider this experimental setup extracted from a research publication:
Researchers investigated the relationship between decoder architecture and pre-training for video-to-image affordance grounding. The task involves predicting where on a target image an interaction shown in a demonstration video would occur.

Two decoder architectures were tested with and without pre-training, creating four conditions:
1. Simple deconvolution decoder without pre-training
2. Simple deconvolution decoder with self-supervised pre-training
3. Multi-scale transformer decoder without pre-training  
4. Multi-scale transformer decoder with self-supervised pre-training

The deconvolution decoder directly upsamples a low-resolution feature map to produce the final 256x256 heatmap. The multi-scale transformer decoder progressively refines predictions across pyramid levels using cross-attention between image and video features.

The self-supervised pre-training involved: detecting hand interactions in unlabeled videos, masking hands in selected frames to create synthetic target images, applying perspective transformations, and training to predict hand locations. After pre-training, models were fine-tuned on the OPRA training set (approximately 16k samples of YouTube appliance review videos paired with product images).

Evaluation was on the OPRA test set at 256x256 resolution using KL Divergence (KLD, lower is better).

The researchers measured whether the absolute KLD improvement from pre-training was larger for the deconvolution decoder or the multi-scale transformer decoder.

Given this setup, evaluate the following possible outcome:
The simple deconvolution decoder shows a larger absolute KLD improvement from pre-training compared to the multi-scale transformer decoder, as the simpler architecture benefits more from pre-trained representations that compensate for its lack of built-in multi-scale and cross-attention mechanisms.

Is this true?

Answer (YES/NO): YES